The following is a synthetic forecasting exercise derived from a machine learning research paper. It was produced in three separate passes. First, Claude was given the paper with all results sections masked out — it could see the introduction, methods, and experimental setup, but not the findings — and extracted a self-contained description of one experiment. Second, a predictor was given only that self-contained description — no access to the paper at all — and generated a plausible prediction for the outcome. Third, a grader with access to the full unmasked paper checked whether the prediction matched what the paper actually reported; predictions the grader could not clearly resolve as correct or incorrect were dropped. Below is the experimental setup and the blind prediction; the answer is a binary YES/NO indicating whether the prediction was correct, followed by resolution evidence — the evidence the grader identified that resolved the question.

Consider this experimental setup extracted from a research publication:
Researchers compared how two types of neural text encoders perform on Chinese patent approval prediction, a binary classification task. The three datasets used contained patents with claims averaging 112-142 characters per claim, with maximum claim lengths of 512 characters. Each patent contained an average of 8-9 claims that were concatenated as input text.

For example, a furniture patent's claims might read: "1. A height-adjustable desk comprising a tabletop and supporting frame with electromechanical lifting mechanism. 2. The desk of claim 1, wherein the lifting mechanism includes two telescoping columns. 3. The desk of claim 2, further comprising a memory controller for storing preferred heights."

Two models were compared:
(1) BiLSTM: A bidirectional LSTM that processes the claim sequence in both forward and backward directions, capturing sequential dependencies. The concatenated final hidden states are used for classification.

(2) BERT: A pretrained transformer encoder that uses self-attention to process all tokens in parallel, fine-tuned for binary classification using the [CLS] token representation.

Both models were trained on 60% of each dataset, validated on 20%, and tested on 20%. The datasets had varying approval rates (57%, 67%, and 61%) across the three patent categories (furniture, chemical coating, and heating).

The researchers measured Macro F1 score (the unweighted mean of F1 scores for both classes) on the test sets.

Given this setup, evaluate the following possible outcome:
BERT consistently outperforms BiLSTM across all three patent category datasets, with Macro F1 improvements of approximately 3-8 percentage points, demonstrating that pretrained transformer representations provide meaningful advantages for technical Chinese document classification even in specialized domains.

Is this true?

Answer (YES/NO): NO